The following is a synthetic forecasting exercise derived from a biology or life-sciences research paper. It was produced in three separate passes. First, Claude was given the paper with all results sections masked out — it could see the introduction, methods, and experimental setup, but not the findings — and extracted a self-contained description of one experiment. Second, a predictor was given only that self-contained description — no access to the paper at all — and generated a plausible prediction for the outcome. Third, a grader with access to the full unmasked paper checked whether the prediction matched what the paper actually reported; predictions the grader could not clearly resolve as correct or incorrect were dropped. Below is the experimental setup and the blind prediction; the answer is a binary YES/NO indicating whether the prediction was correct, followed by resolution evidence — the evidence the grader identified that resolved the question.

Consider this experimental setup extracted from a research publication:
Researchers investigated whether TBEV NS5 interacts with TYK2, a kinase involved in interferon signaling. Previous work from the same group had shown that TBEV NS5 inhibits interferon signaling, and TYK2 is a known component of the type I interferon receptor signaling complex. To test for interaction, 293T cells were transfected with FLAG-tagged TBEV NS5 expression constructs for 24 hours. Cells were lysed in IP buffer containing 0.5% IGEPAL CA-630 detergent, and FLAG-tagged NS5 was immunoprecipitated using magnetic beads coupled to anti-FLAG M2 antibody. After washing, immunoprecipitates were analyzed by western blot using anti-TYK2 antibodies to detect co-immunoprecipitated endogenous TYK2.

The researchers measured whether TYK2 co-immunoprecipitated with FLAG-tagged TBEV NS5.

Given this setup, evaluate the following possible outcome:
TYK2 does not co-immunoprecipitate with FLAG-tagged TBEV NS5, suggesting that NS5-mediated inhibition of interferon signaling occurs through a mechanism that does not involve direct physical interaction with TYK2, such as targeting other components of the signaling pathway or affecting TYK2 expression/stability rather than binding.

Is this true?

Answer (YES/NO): NO